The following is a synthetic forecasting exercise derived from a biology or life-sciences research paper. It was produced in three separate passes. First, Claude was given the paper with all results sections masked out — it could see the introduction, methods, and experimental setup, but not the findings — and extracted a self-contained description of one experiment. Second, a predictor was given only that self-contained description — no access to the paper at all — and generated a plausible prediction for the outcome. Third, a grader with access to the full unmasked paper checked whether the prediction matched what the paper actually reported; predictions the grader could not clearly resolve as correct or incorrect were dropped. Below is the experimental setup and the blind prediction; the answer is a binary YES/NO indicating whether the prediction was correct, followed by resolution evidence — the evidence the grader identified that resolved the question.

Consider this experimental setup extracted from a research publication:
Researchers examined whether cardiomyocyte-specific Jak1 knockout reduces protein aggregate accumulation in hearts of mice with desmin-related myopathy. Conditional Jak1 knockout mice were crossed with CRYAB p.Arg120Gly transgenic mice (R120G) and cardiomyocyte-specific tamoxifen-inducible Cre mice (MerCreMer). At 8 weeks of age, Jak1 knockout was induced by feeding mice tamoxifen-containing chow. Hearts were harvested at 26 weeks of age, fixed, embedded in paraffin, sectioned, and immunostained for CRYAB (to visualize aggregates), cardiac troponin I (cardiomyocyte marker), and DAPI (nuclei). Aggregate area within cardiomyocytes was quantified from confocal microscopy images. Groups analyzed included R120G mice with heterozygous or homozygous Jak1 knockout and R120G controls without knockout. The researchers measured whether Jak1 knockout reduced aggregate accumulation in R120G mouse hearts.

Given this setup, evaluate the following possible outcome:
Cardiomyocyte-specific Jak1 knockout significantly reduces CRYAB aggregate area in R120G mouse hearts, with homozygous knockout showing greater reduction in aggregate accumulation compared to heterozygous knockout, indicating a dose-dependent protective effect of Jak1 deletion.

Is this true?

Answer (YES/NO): NO